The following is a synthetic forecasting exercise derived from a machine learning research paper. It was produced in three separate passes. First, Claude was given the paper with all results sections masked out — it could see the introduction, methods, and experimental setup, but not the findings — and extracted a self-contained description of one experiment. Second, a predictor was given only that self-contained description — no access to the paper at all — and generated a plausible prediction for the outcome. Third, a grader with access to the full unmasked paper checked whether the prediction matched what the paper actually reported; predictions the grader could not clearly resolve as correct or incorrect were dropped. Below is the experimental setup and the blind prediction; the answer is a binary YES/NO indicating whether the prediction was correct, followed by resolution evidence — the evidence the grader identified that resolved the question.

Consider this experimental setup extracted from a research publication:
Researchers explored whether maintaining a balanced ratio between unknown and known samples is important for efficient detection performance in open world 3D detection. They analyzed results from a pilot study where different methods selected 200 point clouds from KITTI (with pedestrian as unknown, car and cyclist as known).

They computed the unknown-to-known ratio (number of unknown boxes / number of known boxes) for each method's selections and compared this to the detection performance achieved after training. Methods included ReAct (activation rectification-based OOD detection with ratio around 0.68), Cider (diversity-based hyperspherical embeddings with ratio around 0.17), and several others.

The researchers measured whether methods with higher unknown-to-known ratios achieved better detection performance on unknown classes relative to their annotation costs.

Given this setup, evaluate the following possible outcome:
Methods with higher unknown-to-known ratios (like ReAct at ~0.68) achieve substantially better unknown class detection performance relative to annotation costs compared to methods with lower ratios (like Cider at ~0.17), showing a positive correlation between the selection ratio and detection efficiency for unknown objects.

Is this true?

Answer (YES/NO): YES